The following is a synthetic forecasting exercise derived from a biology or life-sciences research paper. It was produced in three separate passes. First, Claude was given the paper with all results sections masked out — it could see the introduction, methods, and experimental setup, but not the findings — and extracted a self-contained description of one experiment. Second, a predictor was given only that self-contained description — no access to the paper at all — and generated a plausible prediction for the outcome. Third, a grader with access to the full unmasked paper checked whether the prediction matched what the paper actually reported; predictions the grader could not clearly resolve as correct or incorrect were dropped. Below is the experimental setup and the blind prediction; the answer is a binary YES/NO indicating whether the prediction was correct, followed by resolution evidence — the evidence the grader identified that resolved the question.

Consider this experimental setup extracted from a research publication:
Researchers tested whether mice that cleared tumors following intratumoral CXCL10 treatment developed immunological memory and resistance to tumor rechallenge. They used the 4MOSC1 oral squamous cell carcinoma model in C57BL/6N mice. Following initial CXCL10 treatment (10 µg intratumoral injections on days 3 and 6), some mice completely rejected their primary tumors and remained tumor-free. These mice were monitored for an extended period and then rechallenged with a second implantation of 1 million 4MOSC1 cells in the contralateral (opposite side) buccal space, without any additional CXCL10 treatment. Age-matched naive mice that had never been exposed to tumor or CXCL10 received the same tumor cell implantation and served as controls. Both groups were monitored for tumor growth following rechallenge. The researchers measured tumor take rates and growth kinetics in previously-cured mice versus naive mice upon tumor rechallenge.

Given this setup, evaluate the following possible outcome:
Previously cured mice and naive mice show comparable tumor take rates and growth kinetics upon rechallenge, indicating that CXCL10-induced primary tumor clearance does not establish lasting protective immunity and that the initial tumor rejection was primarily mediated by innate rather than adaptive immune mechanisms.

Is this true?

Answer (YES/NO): NO